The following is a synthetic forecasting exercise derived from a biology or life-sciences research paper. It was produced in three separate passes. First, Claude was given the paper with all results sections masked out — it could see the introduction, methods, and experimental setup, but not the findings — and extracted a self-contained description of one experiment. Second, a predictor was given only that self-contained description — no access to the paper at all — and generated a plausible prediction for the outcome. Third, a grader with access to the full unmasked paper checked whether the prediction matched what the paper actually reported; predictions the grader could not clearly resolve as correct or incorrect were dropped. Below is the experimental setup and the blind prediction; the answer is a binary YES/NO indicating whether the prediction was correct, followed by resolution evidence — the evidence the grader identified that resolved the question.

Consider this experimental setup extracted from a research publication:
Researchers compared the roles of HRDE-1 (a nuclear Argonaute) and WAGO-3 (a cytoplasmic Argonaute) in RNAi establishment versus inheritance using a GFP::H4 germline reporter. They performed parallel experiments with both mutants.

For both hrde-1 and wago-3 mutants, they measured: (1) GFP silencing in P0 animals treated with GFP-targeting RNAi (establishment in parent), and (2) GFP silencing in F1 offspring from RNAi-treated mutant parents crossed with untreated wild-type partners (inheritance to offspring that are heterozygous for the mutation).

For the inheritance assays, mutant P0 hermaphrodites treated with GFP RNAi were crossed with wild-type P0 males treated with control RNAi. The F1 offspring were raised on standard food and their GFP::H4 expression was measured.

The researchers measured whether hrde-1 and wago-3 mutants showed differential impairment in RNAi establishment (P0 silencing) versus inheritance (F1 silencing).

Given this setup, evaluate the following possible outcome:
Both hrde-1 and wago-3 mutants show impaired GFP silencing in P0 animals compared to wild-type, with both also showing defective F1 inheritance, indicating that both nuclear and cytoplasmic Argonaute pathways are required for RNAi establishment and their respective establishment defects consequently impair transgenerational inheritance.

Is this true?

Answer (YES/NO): NO